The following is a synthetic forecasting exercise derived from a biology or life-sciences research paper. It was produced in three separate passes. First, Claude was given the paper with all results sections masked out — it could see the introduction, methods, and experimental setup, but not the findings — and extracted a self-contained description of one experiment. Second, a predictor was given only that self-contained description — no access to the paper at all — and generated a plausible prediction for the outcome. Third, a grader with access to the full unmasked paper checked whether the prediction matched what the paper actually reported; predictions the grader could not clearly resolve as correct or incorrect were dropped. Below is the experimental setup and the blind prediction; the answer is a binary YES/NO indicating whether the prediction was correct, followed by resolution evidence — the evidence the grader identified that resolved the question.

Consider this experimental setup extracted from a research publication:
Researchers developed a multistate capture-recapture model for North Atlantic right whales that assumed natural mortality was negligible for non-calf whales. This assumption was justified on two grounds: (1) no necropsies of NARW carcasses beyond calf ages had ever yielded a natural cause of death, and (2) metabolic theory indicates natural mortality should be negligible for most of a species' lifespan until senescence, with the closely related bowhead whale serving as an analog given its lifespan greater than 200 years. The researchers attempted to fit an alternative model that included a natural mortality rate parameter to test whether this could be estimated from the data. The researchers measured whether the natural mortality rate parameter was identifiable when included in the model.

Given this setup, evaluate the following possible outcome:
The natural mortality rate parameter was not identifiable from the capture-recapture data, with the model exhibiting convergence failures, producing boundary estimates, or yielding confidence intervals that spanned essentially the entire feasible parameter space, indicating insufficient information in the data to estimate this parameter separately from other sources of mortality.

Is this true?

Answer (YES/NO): YES